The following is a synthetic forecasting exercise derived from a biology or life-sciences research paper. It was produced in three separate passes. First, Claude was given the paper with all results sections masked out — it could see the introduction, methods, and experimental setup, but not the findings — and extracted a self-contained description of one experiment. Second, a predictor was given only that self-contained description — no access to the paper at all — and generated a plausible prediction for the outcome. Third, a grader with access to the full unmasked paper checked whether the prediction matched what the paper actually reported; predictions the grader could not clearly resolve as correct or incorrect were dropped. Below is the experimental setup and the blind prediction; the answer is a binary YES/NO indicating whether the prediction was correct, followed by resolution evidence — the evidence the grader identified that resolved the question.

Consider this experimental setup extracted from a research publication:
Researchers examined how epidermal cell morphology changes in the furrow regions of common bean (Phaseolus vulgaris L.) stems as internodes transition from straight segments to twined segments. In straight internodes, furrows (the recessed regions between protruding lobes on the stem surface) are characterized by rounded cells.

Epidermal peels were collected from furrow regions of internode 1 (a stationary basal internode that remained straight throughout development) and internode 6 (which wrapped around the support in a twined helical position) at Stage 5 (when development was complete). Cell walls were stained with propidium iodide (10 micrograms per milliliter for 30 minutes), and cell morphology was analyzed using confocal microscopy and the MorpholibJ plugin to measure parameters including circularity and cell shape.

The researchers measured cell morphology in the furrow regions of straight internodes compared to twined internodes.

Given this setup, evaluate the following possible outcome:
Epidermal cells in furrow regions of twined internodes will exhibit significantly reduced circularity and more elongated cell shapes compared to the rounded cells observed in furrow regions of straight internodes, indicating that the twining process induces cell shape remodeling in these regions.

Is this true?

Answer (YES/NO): YES